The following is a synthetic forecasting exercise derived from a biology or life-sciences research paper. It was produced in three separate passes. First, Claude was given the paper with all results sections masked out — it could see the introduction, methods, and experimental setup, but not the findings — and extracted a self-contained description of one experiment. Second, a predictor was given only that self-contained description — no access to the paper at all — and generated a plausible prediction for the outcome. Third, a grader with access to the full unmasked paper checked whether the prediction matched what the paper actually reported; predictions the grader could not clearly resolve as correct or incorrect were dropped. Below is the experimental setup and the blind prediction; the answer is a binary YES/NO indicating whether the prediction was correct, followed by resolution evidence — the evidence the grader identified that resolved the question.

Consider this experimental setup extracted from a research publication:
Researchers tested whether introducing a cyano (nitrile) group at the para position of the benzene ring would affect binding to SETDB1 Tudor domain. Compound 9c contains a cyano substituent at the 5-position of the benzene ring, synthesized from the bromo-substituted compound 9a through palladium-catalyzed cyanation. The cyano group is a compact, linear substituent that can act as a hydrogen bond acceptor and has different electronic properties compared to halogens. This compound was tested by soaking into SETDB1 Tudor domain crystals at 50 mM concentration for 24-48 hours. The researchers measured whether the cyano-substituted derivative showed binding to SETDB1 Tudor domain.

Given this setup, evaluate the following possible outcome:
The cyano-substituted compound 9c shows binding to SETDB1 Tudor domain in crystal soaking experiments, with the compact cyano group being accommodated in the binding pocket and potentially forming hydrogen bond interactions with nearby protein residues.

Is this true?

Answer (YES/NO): NO